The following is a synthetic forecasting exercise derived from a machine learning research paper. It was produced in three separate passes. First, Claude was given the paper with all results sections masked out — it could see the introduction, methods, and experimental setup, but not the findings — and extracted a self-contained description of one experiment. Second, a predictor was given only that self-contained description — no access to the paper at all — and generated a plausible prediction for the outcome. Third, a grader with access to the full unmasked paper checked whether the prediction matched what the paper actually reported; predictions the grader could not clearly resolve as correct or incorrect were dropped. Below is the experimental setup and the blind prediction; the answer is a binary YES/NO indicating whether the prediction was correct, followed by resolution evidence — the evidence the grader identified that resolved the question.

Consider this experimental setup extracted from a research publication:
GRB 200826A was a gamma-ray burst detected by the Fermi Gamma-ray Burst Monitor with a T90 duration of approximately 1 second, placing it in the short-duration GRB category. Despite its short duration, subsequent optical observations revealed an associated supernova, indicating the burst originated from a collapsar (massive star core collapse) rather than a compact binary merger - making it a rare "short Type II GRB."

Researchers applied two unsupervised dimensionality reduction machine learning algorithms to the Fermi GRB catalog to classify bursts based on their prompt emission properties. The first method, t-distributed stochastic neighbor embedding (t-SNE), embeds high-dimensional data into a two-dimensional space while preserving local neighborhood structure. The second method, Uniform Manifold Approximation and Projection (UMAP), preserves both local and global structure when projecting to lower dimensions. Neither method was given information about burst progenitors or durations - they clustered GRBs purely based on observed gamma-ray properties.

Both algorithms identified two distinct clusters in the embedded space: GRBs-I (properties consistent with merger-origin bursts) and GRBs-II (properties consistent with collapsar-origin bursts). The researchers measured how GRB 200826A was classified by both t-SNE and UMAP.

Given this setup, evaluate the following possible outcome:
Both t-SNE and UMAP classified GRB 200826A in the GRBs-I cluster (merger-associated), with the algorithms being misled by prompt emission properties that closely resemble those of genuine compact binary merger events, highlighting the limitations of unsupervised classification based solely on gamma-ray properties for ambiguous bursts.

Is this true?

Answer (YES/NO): NO